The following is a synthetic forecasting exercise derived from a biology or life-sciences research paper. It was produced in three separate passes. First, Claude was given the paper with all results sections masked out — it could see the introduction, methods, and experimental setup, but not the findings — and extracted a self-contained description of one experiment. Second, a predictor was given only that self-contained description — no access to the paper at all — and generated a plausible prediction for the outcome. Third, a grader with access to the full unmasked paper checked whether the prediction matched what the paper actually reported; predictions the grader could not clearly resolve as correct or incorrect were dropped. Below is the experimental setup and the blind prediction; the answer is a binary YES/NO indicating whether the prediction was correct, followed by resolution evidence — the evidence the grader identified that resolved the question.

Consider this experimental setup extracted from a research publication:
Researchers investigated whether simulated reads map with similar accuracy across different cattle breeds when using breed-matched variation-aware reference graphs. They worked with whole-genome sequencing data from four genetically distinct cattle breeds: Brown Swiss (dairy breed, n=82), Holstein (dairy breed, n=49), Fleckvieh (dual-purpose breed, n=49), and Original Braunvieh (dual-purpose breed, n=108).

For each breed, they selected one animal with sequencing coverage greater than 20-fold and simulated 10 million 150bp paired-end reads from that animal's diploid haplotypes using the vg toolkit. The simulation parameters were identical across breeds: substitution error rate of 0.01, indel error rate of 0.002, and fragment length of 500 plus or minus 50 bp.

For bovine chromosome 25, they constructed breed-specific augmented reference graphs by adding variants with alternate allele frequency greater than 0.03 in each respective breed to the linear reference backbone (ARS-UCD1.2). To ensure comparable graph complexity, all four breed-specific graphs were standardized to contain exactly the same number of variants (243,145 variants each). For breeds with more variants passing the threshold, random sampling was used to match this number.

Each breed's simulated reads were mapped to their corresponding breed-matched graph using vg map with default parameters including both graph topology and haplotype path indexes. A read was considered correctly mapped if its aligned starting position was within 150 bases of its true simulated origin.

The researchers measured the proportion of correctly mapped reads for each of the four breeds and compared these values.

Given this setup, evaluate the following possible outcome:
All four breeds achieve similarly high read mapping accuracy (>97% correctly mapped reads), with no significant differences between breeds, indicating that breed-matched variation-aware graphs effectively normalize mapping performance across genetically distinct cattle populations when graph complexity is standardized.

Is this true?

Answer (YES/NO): NO